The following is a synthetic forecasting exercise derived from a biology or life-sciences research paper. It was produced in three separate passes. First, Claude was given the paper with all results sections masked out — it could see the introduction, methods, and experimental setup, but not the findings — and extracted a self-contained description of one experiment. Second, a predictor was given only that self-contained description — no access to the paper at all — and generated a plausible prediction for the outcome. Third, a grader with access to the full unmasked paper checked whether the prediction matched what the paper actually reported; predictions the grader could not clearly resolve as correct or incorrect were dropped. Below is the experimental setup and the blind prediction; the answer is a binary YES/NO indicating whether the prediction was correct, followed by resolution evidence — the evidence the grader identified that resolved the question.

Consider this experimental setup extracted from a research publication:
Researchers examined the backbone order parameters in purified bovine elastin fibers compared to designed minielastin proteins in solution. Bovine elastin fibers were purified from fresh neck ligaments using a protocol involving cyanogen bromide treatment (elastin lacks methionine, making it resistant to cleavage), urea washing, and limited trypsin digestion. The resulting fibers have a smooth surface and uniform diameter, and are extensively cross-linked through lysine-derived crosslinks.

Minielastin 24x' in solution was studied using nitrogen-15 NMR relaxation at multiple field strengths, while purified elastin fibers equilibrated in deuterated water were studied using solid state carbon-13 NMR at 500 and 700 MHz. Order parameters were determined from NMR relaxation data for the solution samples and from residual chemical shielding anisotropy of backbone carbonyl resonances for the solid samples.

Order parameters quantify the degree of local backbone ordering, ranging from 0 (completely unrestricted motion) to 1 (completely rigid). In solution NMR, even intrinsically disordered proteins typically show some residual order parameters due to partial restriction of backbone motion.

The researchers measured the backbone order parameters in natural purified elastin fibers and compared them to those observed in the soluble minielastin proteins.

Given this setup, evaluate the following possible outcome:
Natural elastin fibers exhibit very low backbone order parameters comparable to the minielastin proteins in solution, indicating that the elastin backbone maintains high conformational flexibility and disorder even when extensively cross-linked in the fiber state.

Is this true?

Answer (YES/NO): YES